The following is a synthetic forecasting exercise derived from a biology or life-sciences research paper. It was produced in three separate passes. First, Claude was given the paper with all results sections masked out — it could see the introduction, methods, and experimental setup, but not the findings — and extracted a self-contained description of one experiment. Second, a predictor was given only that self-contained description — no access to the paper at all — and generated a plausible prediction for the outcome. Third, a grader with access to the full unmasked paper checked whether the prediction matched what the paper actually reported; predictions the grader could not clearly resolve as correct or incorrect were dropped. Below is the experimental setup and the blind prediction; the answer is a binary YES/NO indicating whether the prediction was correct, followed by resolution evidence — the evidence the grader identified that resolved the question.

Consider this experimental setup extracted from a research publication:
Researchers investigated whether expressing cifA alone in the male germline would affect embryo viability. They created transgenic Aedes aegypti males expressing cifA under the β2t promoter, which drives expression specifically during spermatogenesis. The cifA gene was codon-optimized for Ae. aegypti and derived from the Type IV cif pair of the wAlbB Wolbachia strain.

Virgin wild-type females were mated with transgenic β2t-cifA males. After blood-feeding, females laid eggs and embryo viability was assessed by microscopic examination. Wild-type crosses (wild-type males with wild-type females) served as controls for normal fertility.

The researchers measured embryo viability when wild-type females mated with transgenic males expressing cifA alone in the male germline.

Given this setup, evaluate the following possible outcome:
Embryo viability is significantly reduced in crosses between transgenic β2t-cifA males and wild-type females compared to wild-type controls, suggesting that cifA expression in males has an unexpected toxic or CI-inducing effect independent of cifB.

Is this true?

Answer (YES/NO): NO